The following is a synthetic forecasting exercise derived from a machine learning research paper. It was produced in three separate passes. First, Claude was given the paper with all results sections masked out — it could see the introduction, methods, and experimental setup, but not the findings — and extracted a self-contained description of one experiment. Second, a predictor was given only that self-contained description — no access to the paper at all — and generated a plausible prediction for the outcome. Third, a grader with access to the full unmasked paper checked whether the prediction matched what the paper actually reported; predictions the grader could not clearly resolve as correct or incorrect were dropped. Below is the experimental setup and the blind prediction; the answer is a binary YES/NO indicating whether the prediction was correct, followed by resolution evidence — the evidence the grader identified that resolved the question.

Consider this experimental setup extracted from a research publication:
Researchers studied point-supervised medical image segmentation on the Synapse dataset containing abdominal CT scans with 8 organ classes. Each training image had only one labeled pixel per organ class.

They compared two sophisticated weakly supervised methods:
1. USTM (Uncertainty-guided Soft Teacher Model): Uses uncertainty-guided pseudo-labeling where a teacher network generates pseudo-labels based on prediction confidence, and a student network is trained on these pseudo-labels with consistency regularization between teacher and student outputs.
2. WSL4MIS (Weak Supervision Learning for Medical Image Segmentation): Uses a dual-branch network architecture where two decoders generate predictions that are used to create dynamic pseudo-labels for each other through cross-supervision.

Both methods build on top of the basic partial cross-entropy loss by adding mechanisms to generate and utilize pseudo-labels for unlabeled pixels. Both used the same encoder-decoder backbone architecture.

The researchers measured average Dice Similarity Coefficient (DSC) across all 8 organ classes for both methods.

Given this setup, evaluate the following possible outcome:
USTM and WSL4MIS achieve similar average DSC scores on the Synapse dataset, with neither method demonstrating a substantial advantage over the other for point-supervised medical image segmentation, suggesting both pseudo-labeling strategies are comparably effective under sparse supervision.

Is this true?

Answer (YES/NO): NO